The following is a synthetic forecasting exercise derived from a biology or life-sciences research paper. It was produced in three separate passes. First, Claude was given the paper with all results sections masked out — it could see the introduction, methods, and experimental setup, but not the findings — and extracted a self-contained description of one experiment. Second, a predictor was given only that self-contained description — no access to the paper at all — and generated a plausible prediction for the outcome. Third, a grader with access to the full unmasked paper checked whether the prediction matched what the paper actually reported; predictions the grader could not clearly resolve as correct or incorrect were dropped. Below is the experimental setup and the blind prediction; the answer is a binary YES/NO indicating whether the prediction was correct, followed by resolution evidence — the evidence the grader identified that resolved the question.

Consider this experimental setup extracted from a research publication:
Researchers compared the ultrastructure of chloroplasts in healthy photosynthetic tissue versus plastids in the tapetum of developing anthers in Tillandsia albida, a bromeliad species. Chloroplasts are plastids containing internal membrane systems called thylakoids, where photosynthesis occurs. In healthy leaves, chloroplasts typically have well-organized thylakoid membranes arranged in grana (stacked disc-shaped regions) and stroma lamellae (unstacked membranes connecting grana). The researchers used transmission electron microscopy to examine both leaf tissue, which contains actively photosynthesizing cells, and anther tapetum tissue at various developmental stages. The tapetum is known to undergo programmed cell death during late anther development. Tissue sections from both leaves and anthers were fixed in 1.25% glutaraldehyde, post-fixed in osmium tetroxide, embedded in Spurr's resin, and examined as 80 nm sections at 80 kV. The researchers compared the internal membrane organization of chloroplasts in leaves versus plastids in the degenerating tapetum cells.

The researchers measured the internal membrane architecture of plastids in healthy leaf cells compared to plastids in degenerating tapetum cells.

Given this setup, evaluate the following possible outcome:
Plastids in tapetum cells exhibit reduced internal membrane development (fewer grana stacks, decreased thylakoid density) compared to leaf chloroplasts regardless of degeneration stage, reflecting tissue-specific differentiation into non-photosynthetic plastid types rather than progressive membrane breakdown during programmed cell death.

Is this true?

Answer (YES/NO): NO